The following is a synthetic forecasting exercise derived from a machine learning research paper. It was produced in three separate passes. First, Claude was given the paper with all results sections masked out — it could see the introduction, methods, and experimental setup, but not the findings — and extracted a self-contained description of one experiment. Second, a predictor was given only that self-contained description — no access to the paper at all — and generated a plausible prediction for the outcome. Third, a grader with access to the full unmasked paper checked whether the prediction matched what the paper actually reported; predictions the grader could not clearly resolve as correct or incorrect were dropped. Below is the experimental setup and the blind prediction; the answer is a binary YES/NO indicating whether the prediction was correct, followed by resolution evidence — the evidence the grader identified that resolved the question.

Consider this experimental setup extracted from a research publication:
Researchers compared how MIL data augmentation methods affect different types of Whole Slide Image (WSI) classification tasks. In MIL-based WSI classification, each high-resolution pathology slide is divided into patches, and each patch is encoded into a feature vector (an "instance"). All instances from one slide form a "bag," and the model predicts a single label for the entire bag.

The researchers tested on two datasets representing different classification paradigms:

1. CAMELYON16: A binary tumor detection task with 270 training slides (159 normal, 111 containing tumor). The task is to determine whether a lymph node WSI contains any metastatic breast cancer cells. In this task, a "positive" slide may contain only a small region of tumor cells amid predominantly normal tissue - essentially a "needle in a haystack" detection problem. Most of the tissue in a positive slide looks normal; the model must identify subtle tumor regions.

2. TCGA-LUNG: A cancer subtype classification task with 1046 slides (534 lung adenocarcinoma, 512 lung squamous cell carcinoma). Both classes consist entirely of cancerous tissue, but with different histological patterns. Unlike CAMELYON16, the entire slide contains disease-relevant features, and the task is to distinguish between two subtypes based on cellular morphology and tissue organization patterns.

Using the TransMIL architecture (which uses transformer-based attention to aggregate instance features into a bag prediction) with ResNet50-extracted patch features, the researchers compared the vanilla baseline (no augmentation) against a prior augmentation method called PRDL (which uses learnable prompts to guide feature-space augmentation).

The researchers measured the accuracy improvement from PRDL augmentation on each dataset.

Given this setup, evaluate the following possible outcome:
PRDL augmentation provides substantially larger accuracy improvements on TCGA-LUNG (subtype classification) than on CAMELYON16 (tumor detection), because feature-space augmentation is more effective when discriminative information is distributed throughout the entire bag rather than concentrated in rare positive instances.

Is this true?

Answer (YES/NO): NO